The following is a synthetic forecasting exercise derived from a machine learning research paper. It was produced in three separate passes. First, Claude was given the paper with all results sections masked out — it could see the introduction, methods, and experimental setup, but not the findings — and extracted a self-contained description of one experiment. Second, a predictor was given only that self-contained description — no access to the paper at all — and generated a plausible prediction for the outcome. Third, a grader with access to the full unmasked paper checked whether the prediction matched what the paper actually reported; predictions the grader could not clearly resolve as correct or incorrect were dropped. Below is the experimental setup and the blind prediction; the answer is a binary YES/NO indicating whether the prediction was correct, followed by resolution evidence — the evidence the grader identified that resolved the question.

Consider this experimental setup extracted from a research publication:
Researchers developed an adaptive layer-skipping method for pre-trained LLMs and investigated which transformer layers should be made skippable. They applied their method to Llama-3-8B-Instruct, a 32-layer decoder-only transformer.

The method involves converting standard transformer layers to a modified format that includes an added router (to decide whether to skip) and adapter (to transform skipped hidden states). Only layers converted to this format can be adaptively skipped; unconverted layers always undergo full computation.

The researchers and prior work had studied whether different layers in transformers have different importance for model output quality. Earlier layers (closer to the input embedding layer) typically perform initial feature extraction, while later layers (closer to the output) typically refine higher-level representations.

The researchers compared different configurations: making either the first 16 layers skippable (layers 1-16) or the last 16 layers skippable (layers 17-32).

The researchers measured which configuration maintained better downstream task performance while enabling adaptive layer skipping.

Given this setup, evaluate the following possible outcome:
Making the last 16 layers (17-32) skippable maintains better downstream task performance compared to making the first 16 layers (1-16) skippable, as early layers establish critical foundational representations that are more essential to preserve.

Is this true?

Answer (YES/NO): YES